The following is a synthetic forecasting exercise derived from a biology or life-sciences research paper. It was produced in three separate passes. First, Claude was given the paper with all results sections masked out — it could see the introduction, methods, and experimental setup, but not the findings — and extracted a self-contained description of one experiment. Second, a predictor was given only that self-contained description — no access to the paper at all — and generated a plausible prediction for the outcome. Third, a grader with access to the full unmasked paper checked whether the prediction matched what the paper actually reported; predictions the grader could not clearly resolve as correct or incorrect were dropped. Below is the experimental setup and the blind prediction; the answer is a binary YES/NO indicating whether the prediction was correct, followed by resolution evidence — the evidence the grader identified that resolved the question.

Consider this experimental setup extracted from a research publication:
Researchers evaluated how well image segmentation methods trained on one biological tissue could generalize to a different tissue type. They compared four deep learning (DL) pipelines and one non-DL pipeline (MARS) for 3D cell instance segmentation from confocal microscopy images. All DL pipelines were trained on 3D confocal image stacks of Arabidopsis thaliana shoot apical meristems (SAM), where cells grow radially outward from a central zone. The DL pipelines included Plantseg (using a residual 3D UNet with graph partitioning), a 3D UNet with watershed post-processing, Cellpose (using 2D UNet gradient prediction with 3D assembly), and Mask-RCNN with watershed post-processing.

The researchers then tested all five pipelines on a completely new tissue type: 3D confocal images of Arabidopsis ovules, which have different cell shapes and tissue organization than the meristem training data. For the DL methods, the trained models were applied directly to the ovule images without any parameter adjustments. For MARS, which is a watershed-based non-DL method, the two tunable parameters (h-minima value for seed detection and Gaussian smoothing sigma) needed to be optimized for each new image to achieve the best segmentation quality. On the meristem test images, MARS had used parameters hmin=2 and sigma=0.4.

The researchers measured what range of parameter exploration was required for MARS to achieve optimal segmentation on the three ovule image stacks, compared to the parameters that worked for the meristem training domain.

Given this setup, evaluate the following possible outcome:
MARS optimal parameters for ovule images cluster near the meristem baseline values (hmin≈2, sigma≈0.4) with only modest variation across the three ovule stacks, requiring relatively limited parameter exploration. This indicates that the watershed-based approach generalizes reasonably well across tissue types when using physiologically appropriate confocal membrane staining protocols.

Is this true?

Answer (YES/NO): NO